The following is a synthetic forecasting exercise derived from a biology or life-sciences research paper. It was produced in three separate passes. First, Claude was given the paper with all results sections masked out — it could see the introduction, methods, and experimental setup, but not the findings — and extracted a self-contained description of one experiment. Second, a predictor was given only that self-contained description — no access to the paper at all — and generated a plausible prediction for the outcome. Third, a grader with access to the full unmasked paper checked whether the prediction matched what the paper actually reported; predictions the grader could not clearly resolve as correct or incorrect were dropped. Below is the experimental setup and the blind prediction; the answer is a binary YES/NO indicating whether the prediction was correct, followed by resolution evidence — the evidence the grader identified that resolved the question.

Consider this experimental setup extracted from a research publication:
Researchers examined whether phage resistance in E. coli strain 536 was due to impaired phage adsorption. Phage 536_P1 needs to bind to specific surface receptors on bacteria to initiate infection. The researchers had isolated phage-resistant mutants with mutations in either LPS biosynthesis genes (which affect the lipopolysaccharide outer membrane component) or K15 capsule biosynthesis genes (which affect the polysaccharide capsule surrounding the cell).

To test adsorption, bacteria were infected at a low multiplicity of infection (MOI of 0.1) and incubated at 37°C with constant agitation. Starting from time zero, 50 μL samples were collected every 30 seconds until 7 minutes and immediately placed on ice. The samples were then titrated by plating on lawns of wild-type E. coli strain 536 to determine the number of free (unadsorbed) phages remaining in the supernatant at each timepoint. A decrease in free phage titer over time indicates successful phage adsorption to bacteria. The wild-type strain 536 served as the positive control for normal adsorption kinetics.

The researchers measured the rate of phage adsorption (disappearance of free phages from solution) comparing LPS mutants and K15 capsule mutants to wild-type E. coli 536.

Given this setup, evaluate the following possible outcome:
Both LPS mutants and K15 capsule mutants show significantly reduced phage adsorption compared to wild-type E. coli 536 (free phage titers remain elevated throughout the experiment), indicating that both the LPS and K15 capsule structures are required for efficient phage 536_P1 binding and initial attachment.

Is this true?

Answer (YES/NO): NO